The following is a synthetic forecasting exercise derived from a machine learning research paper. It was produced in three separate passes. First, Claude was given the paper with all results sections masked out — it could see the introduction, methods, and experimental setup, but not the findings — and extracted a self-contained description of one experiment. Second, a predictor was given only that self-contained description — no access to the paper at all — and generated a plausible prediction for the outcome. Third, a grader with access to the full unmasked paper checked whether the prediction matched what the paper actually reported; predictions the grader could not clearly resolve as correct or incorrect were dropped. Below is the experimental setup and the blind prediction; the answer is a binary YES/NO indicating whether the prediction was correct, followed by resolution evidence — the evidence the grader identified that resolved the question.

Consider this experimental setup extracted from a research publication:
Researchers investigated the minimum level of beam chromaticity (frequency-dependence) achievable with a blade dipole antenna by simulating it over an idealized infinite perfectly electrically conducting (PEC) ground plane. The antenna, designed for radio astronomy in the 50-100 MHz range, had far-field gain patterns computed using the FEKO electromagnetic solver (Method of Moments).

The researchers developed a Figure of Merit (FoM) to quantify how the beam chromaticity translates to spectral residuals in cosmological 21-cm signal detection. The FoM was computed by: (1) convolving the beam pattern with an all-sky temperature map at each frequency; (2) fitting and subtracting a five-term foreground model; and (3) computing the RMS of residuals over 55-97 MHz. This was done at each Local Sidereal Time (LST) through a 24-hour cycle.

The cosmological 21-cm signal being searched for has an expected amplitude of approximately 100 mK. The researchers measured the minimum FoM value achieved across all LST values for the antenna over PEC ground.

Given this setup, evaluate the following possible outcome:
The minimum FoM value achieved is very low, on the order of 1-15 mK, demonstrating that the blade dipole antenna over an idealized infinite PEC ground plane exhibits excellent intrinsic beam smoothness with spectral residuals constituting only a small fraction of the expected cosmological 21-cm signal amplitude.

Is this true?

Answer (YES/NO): NO